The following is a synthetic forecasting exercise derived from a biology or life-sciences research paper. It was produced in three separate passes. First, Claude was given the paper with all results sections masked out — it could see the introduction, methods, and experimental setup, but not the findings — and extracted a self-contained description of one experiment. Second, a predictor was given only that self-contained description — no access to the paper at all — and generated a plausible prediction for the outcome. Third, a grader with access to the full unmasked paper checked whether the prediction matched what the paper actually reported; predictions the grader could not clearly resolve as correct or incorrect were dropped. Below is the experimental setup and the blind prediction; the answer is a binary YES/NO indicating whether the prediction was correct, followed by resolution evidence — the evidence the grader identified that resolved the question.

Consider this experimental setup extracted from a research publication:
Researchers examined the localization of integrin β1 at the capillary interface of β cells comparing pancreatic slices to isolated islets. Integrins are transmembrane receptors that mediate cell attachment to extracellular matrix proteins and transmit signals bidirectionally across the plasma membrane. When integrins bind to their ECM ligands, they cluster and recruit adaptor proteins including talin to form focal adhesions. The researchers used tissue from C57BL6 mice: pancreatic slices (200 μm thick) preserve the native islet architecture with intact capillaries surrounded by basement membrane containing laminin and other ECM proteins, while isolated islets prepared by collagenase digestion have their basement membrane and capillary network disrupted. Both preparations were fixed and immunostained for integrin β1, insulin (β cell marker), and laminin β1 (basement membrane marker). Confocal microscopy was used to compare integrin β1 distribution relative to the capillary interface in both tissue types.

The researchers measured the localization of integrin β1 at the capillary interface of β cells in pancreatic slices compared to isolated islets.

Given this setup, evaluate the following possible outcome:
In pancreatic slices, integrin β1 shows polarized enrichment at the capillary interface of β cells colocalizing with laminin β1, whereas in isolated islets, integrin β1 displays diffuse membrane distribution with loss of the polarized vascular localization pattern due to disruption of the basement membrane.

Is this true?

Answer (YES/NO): YES